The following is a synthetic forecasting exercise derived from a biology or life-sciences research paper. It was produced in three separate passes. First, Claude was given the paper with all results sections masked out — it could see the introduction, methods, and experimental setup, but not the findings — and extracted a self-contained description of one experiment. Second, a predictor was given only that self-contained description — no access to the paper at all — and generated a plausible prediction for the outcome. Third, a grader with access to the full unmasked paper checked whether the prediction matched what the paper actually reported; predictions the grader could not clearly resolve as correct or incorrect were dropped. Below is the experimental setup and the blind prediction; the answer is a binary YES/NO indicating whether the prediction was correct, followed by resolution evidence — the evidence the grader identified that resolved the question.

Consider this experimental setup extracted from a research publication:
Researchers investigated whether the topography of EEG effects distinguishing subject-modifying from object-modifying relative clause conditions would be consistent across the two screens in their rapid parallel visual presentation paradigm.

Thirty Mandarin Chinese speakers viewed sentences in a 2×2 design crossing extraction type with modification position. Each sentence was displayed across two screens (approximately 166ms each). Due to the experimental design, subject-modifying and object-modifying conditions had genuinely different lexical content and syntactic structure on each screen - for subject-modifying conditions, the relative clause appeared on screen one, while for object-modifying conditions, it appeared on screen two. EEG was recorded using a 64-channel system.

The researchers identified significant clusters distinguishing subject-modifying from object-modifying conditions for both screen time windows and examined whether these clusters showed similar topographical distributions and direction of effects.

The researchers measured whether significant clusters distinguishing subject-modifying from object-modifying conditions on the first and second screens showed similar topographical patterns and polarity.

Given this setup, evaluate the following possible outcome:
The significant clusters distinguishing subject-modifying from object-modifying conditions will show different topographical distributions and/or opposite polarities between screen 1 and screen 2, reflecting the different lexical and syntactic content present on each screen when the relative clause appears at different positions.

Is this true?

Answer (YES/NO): NO